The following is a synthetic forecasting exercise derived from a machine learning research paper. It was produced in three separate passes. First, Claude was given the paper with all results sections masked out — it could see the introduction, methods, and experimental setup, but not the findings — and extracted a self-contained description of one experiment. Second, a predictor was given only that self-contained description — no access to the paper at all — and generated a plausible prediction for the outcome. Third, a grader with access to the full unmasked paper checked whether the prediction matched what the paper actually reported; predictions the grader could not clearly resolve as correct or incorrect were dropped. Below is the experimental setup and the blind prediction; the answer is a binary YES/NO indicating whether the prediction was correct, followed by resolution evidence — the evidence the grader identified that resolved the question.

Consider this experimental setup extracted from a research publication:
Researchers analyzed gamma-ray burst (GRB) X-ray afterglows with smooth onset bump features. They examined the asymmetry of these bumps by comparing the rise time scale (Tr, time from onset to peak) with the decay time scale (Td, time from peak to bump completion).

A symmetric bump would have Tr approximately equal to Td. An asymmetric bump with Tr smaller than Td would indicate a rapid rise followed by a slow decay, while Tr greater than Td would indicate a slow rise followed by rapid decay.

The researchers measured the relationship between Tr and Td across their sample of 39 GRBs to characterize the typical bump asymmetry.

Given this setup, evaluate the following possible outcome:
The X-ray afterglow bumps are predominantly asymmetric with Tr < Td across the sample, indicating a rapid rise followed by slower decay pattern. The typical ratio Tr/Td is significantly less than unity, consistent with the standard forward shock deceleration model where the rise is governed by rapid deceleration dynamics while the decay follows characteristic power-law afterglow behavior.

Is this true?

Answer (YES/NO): YES